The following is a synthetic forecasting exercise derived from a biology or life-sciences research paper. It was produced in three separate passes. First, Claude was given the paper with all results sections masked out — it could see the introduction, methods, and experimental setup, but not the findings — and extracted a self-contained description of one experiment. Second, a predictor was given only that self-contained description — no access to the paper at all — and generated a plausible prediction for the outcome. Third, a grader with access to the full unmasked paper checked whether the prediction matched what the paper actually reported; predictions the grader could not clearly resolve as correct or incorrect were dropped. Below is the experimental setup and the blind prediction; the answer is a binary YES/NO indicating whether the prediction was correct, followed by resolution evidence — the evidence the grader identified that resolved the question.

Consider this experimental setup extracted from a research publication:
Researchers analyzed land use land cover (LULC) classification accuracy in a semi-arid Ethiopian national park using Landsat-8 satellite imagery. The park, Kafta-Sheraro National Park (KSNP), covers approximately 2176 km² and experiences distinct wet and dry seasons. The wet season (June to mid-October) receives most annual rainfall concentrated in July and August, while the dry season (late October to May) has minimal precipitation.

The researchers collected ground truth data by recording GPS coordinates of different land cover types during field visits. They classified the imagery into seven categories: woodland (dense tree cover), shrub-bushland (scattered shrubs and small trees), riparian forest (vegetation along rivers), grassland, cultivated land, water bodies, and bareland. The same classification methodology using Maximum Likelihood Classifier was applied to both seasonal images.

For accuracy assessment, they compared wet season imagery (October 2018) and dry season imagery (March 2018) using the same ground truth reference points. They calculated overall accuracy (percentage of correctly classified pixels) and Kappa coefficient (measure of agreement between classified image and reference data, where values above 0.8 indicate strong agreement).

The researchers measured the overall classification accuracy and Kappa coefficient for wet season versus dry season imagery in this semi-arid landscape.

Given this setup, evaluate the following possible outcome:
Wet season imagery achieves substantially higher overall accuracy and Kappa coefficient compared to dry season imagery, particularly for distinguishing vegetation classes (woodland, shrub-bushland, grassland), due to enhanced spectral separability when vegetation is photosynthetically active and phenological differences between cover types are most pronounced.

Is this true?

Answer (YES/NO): NO